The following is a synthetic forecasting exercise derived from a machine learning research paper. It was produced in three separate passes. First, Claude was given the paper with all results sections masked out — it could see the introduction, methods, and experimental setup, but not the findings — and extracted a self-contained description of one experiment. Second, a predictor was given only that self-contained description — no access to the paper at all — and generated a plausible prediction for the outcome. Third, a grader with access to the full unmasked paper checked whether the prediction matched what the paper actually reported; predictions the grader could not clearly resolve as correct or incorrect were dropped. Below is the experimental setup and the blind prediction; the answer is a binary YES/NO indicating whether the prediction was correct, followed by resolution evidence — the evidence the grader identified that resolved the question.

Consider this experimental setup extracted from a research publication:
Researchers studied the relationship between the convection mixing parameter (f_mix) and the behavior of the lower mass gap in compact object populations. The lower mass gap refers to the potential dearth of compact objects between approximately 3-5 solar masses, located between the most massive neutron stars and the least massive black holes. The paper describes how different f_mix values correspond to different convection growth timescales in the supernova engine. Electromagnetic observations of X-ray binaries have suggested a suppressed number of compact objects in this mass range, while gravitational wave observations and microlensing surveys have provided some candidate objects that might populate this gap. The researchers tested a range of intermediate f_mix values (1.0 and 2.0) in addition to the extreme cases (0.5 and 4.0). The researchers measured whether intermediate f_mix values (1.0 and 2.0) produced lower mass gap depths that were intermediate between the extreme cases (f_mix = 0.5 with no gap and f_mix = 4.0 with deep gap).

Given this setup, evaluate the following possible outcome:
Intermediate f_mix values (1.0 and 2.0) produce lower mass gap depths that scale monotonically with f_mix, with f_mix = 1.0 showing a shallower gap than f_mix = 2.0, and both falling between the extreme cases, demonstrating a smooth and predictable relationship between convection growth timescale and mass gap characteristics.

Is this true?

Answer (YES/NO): YES